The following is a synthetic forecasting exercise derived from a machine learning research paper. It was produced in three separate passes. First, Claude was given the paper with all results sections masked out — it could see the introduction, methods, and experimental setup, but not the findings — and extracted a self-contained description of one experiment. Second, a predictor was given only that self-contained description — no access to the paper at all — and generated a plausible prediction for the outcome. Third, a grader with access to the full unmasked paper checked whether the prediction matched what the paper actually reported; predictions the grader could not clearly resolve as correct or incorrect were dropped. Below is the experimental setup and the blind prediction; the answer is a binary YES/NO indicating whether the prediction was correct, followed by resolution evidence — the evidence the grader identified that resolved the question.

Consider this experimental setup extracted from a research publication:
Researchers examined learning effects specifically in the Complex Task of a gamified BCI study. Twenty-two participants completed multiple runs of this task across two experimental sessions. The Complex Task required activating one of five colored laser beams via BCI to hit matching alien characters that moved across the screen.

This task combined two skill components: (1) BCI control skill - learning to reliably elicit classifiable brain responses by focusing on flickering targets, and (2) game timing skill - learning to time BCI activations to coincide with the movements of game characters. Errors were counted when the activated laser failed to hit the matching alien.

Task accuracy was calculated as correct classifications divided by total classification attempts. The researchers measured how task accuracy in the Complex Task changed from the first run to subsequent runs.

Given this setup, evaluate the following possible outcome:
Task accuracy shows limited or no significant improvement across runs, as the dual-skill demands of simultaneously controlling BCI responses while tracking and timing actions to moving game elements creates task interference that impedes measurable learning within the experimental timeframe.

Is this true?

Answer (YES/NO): NO